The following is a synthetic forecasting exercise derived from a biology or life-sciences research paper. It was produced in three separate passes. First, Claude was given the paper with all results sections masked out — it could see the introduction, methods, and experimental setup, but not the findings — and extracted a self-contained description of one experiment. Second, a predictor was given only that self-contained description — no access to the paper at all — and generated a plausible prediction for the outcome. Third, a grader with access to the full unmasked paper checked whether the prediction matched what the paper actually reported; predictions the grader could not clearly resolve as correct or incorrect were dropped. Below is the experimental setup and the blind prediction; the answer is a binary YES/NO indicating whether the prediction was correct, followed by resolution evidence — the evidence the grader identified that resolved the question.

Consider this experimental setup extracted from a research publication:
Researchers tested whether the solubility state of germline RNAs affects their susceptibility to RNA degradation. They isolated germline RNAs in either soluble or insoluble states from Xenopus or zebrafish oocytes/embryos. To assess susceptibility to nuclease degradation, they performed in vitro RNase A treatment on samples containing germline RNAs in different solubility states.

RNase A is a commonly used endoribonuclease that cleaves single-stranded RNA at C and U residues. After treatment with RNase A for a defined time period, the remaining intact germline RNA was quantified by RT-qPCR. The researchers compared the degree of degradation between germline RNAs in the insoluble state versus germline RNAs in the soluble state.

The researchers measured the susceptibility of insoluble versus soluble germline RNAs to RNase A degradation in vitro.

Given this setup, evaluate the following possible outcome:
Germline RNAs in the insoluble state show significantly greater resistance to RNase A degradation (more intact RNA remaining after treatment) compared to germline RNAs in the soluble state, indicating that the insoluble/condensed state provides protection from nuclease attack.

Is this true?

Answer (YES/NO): YES